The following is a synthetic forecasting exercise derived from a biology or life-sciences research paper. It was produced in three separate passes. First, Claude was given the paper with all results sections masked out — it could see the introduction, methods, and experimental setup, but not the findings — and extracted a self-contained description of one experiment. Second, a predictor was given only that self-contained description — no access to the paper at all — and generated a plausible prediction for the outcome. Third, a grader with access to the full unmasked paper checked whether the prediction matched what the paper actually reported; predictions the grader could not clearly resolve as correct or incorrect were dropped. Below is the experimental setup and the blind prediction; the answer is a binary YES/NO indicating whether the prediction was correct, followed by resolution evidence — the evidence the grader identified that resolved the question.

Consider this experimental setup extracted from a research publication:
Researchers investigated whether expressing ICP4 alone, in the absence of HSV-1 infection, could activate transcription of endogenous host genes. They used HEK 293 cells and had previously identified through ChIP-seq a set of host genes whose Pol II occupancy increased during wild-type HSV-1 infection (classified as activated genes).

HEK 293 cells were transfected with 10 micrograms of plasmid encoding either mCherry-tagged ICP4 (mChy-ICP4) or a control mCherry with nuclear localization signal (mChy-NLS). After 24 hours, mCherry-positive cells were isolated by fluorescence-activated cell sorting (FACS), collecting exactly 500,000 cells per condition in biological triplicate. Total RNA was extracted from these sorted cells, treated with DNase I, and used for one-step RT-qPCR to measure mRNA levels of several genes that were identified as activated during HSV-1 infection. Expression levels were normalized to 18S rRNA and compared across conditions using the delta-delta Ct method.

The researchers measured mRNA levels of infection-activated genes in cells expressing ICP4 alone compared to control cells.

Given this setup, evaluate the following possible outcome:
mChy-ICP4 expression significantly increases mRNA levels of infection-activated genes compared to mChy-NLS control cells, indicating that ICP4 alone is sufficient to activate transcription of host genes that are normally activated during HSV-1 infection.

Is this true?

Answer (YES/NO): NO